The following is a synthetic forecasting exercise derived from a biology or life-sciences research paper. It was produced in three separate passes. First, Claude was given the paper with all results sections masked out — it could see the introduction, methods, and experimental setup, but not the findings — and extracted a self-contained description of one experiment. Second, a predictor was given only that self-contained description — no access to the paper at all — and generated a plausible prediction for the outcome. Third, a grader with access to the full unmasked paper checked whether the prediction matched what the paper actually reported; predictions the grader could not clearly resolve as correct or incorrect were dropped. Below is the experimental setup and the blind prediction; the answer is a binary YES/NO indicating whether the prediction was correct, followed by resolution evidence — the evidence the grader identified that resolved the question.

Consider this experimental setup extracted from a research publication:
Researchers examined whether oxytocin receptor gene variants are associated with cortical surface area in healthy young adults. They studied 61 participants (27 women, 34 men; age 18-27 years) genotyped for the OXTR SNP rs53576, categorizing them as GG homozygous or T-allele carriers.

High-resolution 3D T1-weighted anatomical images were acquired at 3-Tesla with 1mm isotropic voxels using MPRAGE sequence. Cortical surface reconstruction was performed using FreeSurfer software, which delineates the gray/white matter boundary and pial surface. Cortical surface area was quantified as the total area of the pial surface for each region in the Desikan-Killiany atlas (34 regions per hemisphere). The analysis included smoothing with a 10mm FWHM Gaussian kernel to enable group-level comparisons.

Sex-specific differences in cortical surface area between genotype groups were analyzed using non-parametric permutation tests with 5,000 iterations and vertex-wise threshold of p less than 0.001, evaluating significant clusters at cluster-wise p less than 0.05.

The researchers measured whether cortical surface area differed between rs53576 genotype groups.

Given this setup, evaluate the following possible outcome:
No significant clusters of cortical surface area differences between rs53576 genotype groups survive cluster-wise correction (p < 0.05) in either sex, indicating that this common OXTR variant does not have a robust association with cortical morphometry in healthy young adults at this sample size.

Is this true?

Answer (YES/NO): NO